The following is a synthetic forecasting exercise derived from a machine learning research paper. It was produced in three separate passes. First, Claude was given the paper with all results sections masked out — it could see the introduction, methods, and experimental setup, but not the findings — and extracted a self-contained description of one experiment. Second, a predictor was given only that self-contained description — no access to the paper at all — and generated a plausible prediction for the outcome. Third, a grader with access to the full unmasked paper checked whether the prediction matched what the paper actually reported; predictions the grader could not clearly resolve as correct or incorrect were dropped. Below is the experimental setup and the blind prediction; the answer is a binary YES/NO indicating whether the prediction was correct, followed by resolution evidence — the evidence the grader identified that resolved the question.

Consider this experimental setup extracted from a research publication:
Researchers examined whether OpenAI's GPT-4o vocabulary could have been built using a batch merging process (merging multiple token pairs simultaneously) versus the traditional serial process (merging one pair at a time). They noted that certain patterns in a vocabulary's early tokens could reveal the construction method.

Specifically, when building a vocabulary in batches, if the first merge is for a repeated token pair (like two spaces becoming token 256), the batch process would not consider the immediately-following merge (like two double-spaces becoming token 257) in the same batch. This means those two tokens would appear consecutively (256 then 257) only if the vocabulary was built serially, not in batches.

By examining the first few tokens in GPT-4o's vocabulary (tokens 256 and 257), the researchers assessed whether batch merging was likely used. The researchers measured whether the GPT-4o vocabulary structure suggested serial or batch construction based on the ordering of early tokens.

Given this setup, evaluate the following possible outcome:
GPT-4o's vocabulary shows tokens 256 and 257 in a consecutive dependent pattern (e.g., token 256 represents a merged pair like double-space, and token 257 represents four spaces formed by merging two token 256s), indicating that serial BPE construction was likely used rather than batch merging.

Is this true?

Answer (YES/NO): YES